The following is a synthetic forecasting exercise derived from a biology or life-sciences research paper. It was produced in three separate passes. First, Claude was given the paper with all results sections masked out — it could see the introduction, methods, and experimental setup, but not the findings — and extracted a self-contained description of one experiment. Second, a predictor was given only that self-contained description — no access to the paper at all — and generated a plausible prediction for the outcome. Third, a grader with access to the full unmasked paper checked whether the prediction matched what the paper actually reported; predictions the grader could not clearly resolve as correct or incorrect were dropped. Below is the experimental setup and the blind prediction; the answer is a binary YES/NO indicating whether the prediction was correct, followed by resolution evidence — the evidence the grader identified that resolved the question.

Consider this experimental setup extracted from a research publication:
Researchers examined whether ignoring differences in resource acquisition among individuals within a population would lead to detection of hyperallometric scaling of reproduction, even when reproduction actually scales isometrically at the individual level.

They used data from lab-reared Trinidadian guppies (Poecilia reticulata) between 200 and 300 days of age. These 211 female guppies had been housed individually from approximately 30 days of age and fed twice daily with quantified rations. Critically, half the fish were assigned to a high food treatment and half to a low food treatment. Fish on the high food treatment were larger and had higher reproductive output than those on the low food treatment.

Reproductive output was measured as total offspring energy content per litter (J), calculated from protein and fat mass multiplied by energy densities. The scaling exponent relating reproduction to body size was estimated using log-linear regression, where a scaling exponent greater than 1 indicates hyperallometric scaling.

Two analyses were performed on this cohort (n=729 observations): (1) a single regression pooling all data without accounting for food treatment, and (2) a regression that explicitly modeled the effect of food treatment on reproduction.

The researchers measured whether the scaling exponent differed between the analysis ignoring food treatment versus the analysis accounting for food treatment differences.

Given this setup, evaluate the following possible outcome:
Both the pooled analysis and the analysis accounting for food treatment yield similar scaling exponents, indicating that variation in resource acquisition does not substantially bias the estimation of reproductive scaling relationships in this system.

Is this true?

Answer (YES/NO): NO